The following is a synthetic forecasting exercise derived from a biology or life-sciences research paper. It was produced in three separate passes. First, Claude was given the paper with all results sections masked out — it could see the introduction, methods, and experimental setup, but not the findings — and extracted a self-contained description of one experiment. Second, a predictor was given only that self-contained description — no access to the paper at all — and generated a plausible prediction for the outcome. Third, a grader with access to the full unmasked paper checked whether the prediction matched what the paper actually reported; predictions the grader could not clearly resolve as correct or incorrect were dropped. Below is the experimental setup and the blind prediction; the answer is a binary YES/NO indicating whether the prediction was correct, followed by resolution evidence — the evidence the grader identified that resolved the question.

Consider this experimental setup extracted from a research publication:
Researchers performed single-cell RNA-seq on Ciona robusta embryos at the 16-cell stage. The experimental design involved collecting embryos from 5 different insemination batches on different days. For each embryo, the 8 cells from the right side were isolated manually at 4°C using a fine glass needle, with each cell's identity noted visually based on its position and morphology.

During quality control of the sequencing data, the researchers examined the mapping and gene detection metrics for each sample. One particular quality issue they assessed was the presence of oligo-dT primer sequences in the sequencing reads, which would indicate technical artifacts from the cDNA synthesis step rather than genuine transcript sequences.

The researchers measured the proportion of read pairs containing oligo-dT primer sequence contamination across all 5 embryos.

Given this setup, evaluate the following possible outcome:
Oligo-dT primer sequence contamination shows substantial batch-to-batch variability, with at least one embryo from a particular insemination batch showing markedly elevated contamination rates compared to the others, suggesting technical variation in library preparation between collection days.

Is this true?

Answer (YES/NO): YES